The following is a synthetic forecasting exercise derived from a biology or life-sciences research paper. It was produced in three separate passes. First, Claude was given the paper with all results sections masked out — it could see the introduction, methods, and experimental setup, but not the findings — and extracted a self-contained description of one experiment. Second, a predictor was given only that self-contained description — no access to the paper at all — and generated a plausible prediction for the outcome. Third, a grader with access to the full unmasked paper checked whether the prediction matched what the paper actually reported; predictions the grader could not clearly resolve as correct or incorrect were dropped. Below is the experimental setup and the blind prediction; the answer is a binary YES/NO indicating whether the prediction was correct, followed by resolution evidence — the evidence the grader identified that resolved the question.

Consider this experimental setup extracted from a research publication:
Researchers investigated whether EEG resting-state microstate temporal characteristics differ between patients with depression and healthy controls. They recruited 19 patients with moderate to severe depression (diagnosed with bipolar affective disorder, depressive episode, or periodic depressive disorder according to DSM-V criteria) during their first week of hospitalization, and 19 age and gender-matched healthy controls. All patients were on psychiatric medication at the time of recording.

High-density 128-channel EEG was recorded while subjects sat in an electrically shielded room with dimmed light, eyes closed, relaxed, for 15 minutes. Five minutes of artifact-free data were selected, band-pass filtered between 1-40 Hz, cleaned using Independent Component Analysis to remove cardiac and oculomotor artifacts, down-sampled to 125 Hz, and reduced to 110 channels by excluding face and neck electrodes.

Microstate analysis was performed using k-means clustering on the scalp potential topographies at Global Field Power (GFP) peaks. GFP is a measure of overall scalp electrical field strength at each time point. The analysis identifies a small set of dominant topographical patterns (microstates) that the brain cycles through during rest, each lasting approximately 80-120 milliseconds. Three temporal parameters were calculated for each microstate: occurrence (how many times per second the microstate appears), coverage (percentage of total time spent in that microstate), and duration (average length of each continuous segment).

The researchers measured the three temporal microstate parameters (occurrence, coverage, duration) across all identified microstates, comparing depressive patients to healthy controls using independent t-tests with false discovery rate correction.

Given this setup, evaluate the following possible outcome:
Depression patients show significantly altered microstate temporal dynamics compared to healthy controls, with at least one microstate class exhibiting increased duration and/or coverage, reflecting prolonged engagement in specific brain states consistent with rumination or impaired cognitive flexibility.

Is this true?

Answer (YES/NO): NO